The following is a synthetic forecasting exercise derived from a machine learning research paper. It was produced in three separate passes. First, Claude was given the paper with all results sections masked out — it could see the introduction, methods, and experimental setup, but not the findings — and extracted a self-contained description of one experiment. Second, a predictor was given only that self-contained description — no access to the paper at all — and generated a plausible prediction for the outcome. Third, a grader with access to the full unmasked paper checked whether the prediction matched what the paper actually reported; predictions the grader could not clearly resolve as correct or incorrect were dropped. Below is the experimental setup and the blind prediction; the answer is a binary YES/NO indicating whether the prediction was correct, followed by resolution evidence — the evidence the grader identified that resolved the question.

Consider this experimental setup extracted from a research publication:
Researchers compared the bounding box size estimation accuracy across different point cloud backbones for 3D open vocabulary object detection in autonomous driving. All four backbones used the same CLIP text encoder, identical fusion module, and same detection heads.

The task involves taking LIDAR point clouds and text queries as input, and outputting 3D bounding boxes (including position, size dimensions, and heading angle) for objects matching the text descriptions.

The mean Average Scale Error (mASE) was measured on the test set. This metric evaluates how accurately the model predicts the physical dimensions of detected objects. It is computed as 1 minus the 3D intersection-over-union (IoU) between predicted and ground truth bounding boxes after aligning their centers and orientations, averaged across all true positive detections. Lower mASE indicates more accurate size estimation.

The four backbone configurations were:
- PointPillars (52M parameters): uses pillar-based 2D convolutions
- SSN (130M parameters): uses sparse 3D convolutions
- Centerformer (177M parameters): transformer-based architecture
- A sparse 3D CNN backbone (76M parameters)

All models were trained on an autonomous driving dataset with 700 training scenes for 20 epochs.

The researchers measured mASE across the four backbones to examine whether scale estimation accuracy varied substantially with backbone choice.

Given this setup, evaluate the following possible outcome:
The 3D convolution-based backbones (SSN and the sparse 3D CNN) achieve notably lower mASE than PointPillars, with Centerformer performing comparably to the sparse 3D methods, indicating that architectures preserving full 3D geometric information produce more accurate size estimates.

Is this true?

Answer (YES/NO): NO